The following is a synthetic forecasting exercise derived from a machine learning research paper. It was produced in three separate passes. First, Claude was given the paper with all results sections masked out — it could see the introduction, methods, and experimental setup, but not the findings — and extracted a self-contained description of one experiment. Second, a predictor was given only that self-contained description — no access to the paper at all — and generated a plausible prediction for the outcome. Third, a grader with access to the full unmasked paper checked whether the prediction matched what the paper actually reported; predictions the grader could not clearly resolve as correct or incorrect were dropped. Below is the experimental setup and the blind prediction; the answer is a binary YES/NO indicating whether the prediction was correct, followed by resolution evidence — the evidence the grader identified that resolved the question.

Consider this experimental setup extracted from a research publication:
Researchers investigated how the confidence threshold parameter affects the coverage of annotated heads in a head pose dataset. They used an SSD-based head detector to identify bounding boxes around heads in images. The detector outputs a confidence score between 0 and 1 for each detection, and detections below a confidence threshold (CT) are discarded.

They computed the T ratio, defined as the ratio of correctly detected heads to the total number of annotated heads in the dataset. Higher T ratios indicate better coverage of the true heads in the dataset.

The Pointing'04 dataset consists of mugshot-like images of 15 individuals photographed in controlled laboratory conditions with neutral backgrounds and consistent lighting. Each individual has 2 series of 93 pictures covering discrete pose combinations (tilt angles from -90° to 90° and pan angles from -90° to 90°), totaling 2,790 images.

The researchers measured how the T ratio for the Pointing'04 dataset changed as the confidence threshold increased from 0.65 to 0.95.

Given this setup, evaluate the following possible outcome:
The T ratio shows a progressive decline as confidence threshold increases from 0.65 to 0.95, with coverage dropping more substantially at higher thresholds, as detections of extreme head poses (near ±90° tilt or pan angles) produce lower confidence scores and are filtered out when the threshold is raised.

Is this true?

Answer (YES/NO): YES